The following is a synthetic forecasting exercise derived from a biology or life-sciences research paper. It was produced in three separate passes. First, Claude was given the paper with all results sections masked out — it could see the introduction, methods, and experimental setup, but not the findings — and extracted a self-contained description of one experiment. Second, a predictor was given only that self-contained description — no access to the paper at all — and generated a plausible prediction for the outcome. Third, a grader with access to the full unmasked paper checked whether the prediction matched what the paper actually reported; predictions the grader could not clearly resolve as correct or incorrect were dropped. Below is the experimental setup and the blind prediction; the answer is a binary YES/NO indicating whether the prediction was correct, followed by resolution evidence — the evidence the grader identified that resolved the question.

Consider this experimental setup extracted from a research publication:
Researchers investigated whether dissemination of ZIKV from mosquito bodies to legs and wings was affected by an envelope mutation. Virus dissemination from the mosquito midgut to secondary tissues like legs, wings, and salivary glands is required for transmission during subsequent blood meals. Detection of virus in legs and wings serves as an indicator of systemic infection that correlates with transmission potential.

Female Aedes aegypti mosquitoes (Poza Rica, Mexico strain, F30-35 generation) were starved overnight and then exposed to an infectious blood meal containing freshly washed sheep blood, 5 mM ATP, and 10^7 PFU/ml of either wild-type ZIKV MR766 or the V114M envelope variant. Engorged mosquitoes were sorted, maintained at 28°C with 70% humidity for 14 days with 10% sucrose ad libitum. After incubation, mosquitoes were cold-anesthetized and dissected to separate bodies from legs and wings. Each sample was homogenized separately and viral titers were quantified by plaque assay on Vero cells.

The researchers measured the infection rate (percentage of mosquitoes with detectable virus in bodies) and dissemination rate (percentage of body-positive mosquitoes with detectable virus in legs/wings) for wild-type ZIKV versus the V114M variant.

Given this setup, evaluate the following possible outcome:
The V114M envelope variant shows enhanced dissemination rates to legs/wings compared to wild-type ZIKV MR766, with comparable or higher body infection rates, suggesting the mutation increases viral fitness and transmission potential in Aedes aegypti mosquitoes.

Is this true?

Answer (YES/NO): NO